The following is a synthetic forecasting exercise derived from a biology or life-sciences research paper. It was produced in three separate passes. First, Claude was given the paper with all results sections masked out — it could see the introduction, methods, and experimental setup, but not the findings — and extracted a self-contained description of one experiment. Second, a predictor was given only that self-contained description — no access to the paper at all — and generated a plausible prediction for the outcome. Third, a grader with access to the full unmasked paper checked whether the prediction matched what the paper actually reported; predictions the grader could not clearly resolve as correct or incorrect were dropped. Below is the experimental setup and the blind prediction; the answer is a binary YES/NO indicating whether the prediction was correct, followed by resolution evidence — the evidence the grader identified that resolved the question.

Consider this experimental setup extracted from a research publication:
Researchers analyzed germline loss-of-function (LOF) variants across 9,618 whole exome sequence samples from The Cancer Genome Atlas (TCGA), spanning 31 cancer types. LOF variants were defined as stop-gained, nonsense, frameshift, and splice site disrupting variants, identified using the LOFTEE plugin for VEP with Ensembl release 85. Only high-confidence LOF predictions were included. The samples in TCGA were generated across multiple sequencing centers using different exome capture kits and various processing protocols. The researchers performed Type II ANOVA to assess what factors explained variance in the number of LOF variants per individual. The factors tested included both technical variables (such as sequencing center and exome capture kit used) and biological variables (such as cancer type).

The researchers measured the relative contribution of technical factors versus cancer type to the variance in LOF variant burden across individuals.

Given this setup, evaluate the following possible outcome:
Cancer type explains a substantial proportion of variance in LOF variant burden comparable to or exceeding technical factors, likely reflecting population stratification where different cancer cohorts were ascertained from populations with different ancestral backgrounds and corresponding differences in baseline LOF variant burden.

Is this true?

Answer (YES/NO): NO